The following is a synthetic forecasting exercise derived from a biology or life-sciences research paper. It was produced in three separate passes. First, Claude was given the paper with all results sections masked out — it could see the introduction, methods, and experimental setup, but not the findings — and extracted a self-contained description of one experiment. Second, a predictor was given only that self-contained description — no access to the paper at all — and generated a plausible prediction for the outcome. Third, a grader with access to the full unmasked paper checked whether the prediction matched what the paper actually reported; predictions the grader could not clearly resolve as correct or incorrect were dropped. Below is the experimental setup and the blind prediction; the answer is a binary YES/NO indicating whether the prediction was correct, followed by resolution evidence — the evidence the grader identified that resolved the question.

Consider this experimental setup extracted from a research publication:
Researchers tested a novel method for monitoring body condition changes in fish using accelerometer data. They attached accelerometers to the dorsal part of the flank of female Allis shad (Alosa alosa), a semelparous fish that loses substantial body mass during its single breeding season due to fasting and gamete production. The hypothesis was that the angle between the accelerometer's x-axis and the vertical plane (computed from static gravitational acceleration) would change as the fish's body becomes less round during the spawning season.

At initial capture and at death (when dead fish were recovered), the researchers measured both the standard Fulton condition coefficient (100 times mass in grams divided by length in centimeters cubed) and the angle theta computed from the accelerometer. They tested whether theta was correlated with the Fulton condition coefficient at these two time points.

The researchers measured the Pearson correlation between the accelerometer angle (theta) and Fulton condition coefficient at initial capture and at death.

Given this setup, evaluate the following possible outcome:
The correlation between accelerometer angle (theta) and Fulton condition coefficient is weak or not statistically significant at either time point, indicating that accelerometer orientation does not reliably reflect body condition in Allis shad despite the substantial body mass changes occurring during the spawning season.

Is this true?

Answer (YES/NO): NO